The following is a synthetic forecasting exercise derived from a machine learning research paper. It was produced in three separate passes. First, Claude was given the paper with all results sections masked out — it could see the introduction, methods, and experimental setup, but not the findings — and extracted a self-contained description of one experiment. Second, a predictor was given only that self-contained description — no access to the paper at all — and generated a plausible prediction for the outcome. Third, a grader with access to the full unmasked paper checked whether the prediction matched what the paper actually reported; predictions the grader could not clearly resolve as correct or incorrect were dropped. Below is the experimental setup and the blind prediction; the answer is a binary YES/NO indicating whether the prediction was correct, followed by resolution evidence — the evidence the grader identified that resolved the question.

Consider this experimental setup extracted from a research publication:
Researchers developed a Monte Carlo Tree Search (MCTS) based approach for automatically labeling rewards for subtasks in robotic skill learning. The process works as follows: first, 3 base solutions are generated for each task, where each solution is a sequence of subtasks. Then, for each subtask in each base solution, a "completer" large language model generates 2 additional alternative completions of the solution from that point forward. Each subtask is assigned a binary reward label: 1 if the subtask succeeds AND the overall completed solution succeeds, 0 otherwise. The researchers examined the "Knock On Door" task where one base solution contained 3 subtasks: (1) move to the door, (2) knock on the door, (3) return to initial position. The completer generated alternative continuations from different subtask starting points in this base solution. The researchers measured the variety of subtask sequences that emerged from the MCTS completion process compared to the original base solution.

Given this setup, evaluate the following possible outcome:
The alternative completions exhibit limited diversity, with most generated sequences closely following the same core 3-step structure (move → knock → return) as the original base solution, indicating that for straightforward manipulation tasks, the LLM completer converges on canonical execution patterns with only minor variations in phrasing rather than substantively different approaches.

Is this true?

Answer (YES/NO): NO